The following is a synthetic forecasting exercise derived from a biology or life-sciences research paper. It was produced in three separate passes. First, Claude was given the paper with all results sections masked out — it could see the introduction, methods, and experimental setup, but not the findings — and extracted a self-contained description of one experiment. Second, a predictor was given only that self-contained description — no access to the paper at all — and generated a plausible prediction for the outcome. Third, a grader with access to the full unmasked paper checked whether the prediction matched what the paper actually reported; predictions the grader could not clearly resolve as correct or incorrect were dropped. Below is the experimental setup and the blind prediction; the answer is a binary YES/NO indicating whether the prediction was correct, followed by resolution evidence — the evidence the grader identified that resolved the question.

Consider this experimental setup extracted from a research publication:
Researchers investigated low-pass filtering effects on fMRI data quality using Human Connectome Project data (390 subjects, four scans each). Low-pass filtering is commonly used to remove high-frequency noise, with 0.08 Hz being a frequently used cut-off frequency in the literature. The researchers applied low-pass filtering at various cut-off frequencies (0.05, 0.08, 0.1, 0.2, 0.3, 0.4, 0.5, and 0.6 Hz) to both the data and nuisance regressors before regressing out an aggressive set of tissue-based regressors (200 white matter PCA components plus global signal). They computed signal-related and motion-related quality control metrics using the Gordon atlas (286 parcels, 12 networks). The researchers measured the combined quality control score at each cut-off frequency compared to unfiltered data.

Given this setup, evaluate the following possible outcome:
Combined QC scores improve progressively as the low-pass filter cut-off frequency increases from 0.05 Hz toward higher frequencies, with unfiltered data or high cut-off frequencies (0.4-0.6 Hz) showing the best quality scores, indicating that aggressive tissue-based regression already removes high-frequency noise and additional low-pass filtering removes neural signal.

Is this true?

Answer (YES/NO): NO